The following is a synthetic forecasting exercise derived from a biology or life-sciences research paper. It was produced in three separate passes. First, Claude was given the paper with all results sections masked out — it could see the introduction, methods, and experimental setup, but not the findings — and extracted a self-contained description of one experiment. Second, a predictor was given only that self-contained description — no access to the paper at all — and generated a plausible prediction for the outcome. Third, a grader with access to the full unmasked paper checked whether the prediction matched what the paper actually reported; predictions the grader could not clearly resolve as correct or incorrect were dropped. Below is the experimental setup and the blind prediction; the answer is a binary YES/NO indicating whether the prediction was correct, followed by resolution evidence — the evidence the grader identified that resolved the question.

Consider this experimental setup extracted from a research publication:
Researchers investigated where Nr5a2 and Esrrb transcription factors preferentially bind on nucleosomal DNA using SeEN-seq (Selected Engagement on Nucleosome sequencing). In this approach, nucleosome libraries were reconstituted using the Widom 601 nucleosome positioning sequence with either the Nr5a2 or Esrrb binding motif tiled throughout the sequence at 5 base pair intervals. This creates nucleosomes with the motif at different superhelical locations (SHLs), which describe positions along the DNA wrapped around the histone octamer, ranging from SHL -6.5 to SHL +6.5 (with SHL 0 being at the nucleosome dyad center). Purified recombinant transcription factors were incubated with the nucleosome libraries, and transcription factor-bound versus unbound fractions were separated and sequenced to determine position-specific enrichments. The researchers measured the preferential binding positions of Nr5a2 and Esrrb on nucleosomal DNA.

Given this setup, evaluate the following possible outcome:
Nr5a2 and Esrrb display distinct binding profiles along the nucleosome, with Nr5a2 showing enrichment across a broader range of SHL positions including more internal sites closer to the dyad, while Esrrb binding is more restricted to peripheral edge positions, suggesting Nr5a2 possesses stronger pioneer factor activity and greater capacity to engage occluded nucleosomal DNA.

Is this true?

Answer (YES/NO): NO